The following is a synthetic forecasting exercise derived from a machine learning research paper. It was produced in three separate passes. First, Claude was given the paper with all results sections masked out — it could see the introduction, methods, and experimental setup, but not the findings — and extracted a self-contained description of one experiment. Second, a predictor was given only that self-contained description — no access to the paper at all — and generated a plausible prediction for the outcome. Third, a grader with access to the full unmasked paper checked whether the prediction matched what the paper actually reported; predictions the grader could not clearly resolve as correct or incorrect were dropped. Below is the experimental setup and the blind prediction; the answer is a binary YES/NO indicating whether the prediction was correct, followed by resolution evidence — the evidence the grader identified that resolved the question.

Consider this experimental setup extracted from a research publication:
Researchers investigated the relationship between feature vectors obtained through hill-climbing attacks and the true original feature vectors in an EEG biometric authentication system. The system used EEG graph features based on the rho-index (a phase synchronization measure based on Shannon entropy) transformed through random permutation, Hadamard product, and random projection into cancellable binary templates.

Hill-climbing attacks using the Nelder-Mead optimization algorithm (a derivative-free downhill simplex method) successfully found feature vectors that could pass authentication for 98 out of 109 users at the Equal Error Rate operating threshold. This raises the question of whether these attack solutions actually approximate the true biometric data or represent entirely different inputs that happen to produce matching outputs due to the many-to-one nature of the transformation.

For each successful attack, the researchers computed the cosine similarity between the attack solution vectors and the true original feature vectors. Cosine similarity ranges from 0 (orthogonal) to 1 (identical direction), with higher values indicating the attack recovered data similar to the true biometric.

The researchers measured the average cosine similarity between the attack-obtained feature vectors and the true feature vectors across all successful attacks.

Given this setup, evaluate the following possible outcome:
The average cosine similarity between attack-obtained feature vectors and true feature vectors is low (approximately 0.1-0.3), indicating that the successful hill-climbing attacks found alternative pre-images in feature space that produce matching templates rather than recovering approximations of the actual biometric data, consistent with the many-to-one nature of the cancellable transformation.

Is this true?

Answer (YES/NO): YES